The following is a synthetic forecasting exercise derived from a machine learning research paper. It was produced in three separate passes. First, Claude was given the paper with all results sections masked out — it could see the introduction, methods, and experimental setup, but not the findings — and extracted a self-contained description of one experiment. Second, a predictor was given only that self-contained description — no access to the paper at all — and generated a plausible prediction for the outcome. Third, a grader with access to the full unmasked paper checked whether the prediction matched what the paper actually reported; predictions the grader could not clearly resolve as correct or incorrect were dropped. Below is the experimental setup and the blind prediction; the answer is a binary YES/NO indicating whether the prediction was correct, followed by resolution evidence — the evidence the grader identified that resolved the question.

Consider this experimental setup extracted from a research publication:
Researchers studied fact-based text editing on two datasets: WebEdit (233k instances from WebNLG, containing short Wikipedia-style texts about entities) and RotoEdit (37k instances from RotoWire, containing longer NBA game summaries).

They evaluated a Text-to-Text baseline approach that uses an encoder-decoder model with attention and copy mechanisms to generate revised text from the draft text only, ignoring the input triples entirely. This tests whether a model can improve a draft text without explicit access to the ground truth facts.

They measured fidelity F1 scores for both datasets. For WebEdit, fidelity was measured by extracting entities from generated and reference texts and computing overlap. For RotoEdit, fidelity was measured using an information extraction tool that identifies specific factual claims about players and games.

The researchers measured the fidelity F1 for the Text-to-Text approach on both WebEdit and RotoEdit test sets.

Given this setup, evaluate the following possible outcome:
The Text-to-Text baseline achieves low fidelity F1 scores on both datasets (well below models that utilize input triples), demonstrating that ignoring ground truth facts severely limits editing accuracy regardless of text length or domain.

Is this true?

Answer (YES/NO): NO